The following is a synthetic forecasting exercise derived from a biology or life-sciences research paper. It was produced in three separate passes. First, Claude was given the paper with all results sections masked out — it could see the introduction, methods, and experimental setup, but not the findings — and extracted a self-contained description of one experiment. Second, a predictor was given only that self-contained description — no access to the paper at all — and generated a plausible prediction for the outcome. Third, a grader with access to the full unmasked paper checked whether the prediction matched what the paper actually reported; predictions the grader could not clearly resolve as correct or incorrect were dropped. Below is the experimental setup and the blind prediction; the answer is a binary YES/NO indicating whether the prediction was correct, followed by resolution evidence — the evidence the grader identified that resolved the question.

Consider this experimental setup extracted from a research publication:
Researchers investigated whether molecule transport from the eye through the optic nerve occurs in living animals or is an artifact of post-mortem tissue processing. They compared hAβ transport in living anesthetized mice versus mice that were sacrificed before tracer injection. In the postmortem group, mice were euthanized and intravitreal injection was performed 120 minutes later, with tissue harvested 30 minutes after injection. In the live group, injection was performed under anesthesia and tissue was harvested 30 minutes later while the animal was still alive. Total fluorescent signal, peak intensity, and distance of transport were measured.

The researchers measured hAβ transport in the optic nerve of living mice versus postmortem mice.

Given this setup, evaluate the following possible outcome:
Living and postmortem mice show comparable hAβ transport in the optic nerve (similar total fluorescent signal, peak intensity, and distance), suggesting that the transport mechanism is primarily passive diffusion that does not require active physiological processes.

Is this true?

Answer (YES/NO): NO